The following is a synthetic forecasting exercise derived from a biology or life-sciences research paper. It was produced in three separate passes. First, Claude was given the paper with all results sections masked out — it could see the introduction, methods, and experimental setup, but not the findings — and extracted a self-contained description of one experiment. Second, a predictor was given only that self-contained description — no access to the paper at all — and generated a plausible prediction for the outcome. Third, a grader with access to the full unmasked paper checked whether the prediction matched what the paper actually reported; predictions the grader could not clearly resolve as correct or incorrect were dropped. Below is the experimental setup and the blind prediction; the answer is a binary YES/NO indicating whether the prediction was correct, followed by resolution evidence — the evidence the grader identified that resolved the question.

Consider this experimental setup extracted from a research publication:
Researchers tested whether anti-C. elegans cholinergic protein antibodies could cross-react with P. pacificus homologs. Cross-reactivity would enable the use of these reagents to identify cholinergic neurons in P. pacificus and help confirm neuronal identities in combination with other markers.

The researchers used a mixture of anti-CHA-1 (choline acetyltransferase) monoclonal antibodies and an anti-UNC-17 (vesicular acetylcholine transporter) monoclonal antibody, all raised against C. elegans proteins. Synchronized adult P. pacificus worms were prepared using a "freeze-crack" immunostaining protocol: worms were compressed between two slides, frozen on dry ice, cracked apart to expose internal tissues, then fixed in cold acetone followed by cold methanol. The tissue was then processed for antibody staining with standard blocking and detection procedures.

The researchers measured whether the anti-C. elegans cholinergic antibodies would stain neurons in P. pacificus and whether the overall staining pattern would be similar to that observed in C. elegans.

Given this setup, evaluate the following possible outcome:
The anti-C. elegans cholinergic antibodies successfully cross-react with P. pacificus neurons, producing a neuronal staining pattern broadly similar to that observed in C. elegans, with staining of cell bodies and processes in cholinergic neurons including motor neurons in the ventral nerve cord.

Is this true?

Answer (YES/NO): NO